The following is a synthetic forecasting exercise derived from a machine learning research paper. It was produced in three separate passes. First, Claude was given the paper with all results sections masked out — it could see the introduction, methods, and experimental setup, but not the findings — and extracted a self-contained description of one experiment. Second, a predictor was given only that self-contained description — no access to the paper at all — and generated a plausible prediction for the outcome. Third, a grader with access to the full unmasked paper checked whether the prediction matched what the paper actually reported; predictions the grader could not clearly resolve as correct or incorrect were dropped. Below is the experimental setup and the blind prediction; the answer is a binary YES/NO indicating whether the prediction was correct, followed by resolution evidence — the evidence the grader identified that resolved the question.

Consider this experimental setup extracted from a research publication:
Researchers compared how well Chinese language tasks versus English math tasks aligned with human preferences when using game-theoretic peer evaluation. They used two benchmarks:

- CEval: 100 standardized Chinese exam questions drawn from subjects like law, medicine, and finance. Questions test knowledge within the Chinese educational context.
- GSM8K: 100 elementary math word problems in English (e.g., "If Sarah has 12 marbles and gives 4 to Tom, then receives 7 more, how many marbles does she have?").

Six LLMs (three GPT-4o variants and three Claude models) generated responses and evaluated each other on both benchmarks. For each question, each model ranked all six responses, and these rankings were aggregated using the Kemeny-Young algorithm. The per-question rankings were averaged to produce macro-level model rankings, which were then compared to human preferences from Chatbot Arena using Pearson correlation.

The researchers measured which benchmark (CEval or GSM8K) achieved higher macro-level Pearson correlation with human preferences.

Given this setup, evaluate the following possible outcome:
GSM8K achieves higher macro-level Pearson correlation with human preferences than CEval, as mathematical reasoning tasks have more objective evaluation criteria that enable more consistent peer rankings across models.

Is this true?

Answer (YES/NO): YES